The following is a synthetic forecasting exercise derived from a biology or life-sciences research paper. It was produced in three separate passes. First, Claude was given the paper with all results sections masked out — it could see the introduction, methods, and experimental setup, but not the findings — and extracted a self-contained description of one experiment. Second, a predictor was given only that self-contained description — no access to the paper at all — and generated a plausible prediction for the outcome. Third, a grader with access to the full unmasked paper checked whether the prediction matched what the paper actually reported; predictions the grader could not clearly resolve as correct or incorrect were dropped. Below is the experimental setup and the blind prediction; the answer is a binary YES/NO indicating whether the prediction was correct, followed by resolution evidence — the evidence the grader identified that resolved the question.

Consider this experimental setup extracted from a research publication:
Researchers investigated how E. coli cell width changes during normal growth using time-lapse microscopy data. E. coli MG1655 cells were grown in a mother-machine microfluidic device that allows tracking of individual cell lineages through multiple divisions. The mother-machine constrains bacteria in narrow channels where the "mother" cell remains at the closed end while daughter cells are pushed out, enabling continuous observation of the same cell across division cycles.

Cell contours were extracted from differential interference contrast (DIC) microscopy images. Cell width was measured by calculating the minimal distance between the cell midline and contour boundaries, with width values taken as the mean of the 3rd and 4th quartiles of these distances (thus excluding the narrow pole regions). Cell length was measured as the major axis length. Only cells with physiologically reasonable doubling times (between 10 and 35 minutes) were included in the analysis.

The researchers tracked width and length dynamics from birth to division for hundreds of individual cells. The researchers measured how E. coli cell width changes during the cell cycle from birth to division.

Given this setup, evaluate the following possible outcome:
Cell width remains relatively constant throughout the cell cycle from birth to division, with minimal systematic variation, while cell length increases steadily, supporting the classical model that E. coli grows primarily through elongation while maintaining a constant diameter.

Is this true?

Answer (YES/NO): NO